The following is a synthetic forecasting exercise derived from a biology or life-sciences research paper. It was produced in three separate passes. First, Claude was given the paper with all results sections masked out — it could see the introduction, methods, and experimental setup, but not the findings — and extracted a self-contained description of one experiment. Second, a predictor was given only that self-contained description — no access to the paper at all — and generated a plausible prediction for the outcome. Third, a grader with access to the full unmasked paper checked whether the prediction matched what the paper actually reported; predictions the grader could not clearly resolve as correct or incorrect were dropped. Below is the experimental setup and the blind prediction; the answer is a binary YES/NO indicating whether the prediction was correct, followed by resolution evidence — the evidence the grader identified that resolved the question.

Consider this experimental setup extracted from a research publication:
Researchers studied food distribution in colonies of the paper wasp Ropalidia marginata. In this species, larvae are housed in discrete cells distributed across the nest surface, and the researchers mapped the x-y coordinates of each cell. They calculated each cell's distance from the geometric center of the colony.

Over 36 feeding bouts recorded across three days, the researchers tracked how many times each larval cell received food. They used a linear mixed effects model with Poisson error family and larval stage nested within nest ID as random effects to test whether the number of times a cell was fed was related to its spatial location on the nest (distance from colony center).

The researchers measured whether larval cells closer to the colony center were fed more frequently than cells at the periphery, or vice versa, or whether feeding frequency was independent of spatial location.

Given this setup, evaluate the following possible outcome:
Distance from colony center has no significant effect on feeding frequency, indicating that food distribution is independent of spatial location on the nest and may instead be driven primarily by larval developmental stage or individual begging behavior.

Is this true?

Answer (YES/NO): NO